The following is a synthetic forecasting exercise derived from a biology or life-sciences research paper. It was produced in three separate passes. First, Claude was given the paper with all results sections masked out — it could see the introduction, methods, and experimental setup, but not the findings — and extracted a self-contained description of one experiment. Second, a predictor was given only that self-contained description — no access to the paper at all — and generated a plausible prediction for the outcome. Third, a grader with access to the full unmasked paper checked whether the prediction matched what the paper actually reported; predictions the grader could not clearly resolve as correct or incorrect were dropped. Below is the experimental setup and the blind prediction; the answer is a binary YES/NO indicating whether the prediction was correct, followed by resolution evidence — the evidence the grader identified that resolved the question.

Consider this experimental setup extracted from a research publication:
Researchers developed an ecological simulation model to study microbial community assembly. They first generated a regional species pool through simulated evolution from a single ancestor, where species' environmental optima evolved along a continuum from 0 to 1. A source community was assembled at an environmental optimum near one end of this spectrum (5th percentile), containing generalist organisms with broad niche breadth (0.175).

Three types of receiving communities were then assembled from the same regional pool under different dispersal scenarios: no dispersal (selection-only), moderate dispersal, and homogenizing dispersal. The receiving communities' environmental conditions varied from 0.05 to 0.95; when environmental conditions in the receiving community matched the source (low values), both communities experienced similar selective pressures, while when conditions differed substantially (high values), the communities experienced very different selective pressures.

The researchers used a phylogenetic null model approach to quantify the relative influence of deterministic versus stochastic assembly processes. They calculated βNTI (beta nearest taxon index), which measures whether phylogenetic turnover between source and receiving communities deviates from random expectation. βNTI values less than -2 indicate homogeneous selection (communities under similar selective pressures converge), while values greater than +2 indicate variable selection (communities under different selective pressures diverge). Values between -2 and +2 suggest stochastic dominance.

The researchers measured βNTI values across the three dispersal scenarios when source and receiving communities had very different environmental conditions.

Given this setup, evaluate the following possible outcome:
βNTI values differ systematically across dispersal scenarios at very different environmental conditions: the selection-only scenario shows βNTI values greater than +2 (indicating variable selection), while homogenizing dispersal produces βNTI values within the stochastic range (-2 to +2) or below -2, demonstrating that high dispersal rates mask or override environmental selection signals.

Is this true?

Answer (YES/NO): YES